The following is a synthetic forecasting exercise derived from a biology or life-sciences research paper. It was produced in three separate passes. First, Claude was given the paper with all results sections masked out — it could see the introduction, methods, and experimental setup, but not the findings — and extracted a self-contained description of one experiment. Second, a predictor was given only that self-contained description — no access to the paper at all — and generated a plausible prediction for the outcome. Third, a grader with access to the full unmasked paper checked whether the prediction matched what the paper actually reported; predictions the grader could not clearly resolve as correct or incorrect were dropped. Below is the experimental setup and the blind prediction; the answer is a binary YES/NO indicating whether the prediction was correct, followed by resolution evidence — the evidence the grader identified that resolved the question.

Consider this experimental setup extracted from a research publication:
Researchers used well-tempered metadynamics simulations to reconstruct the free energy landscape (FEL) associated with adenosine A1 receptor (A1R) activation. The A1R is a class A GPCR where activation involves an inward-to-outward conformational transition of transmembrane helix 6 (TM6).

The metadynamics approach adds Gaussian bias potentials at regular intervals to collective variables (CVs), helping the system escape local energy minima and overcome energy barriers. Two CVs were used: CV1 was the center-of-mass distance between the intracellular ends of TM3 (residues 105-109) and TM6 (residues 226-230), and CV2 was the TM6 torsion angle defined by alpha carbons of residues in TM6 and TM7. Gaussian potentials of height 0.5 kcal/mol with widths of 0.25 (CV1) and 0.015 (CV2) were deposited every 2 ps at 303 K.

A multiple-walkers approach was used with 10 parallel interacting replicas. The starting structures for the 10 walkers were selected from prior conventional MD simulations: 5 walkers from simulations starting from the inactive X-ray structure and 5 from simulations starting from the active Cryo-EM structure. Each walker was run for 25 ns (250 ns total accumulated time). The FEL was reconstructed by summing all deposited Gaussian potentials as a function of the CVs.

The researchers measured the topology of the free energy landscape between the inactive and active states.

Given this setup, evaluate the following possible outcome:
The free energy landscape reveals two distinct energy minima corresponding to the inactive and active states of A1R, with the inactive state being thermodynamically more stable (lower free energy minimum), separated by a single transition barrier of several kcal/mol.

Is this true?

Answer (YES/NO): NO